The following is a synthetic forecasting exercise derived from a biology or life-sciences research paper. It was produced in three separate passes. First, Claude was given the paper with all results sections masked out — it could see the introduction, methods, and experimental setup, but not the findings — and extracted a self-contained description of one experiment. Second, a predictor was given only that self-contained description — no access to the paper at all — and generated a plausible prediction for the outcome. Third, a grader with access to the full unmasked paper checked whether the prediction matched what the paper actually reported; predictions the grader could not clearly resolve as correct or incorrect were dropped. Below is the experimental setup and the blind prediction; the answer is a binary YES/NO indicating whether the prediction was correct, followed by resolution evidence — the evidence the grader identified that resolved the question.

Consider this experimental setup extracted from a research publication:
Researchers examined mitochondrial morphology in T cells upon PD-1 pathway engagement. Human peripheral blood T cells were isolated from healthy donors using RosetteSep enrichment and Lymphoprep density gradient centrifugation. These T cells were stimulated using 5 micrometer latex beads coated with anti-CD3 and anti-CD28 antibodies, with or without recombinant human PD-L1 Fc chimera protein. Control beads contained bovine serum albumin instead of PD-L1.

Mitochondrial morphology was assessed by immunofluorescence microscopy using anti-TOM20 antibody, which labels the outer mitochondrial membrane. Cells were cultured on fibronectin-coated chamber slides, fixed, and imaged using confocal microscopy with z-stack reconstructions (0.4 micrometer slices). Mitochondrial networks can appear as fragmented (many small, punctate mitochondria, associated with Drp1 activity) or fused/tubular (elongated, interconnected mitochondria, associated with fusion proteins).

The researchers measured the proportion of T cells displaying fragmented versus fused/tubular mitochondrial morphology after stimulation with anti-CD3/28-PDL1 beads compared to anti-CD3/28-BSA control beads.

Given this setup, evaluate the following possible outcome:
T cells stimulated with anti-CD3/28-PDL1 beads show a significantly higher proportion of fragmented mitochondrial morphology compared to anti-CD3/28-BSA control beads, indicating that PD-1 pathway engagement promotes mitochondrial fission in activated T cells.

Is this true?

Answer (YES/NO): NO